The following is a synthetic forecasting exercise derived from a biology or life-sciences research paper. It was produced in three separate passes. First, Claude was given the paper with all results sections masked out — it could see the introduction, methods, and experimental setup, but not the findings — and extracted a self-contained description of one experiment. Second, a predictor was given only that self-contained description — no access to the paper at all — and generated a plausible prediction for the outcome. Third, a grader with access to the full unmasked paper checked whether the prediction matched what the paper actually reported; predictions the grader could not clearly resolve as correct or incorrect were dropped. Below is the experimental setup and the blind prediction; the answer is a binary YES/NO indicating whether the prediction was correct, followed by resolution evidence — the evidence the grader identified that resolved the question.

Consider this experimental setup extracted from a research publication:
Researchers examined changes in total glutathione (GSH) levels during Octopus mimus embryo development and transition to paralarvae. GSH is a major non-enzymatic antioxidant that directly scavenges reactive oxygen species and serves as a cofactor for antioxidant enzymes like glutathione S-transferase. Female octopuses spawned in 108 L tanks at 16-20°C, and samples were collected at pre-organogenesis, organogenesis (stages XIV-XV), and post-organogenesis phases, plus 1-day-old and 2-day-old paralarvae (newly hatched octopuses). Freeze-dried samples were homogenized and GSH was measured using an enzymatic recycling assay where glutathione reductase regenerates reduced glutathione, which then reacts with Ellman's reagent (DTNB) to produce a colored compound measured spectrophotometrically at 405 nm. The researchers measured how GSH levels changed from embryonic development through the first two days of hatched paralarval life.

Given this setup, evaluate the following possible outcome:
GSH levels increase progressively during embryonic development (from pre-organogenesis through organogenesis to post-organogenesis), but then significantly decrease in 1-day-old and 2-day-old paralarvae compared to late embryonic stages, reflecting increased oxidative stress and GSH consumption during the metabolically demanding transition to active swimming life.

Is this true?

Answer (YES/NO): NO